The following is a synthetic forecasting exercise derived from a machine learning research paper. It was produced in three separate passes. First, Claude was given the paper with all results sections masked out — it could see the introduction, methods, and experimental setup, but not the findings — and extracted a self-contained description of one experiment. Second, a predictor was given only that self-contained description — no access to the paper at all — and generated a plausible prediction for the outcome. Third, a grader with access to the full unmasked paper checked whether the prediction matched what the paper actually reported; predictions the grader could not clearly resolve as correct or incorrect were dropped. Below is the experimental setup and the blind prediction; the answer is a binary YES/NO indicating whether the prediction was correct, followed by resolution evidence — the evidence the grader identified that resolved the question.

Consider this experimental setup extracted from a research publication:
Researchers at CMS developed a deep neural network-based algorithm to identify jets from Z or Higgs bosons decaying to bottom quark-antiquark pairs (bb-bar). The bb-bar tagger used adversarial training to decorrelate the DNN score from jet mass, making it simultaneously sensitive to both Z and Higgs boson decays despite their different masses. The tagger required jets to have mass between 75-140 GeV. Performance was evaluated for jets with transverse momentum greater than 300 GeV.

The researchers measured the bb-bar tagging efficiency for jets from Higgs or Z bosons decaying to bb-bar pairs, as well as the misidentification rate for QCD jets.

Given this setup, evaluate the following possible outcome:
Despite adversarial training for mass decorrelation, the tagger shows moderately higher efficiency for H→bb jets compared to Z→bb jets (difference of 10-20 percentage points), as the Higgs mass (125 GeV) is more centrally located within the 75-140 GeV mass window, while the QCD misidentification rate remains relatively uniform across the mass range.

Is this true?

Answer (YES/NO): NO